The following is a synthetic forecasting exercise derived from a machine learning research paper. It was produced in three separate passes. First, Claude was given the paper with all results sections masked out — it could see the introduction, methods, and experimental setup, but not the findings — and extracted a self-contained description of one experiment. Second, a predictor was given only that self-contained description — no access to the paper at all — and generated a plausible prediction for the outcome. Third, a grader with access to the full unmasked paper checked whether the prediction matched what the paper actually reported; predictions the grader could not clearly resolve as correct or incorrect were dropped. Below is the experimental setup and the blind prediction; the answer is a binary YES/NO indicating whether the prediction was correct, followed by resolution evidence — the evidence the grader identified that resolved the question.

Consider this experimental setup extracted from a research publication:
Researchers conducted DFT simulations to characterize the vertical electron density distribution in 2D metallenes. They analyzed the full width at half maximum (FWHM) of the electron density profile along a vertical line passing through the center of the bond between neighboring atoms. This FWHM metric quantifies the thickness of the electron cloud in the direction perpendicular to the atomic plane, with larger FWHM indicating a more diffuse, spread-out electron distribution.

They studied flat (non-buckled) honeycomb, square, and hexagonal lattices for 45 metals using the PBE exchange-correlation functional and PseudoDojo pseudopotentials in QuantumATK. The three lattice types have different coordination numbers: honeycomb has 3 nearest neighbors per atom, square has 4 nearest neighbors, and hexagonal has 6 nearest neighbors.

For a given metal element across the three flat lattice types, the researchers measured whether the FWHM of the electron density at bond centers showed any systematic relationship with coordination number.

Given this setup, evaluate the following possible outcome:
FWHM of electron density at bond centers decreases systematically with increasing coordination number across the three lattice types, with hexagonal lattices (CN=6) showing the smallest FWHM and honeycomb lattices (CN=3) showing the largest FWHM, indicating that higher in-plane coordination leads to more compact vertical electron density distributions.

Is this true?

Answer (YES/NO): NO